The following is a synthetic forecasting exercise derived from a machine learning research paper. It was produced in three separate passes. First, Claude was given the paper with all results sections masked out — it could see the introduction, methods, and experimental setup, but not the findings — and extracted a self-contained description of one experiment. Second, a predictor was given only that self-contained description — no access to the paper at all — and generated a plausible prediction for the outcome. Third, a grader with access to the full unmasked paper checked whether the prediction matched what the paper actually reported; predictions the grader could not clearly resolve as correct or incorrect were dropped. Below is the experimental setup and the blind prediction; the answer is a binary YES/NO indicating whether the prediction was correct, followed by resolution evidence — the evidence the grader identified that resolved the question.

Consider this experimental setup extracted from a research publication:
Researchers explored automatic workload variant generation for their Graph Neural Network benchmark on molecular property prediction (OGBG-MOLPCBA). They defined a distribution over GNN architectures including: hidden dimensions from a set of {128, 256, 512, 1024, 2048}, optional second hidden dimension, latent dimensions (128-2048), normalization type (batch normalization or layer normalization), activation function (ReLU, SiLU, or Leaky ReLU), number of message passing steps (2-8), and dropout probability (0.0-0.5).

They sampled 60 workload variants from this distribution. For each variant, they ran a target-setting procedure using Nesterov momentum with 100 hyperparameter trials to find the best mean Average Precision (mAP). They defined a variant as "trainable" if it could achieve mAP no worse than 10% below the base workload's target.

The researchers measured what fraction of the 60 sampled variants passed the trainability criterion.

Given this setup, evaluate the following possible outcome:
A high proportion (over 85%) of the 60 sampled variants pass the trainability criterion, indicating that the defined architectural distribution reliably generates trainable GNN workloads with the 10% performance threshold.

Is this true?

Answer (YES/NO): NO